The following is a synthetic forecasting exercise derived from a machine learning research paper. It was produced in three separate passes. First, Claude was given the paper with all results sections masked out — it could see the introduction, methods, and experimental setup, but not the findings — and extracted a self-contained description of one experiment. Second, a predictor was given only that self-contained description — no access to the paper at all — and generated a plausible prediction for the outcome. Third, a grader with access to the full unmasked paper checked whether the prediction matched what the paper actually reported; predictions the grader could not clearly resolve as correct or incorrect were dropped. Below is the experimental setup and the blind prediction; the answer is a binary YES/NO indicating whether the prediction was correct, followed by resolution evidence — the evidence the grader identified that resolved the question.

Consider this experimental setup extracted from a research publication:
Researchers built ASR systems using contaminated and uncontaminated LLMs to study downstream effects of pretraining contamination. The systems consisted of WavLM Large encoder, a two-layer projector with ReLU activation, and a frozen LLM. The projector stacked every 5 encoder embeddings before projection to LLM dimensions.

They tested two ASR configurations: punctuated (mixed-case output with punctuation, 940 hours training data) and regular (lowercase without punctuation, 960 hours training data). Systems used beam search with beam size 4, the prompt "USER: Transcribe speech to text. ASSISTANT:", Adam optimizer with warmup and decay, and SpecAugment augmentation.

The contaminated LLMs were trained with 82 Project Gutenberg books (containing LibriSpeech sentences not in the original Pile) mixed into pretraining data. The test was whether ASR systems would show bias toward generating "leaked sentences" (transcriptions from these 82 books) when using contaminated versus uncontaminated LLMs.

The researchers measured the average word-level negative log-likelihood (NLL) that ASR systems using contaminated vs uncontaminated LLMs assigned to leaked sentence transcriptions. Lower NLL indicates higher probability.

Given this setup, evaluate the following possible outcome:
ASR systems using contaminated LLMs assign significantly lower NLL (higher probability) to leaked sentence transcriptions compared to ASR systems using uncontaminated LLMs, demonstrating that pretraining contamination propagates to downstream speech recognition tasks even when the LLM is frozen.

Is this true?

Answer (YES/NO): YES